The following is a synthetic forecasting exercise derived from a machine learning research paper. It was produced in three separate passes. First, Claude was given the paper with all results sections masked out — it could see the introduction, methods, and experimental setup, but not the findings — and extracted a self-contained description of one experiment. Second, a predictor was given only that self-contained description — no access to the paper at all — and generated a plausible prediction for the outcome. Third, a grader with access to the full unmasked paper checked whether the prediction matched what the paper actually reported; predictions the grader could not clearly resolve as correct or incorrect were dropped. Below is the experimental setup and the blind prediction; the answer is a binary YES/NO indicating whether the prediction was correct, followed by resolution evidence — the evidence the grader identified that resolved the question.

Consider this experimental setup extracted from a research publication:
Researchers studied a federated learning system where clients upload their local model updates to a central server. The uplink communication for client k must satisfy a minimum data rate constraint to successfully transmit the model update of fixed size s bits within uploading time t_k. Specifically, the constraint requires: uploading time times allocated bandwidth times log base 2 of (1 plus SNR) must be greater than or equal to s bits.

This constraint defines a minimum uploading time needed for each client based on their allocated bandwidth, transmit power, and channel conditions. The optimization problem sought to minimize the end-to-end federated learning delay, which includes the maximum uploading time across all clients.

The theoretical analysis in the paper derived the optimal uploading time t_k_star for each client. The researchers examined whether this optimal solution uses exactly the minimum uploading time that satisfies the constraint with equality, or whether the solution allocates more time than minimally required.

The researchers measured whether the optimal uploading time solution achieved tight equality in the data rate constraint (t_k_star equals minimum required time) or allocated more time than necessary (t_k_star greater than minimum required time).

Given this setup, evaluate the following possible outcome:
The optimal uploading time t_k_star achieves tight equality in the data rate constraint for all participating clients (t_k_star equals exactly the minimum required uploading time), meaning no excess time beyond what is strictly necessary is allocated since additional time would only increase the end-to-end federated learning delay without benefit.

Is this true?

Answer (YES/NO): YES